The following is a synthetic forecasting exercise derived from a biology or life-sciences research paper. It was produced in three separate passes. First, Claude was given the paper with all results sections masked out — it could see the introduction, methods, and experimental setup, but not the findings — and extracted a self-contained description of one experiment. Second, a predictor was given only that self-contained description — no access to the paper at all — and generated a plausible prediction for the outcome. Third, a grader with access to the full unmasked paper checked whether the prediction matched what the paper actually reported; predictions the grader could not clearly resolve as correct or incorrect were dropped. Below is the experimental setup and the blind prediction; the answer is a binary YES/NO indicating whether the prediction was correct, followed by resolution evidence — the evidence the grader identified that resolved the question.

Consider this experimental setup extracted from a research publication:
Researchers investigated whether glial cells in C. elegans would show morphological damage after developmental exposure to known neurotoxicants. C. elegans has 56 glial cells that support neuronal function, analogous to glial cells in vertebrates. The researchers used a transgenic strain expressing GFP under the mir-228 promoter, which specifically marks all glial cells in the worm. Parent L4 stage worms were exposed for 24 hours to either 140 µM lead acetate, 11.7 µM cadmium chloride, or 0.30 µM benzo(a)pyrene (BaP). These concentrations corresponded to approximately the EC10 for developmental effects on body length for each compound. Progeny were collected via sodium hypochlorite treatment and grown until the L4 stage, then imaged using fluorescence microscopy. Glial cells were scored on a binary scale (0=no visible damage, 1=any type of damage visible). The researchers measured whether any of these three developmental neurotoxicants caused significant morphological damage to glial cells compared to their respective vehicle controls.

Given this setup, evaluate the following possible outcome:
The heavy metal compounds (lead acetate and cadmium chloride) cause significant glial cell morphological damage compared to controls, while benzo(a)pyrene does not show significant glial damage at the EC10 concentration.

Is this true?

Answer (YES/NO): NO